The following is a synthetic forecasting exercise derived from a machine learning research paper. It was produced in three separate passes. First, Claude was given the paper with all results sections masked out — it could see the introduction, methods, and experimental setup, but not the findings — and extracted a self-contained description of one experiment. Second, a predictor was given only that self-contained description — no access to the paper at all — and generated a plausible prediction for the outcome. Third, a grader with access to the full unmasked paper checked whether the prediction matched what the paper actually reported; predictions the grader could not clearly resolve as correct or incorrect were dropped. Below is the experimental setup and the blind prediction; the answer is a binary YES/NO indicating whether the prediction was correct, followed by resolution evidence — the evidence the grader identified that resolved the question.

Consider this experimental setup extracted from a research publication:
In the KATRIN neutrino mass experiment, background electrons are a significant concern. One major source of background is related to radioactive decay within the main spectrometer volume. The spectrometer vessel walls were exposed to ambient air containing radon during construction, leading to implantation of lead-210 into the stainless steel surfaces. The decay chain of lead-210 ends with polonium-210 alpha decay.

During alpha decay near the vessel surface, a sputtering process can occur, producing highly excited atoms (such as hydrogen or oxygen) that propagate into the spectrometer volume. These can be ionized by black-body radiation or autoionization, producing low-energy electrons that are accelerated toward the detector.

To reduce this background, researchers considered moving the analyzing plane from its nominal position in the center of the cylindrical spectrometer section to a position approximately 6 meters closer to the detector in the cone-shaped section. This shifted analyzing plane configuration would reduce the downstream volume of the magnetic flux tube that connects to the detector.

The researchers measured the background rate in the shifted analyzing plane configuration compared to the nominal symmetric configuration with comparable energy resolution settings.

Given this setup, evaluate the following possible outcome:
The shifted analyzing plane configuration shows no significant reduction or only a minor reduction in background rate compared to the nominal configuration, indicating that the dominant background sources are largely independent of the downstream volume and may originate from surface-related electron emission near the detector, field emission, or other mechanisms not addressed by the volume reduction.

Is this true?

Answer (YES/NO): NO